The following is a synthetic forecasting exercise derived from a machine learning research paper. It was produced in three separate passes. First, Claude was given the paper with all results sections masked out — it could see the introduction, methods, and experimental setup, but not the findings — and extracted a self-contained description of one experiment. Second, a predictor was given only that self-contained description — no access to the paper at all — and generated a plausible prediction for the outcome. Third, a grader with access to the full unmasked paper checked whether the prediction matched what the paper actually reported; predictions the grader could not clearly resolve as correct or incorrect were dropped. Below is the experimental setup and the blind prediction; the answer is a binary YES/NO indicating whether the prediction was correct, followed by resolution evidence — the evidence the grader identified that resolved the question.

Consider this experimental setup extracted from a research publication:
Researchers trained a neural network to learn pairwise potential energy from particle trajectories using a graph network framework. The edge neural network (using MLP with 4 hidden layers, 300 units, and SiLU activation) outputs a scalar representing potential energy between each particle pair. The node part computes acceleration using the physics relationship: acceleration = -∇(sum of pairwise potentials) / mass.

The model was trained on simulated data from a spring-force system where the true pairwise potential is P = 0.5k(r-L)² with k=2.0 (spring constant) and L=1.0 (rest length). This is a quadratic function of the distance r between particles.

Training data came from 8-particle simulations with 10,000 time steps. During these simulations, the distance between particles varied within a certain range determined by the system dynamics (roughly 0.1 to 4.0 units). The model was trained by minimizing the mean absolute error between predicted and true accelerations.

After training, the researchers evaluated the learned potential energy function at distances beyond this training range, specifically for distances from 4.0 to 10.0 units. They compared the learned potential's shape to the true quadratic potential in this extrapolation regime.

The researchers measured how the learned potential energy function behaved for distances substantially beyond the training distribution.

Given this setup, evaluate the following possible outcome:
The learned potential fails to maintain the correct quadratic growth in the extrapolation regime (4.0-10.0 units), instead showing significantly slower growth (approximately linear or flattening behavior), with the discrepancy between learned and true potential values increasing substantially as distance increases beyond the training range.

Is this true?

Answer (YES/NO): YES